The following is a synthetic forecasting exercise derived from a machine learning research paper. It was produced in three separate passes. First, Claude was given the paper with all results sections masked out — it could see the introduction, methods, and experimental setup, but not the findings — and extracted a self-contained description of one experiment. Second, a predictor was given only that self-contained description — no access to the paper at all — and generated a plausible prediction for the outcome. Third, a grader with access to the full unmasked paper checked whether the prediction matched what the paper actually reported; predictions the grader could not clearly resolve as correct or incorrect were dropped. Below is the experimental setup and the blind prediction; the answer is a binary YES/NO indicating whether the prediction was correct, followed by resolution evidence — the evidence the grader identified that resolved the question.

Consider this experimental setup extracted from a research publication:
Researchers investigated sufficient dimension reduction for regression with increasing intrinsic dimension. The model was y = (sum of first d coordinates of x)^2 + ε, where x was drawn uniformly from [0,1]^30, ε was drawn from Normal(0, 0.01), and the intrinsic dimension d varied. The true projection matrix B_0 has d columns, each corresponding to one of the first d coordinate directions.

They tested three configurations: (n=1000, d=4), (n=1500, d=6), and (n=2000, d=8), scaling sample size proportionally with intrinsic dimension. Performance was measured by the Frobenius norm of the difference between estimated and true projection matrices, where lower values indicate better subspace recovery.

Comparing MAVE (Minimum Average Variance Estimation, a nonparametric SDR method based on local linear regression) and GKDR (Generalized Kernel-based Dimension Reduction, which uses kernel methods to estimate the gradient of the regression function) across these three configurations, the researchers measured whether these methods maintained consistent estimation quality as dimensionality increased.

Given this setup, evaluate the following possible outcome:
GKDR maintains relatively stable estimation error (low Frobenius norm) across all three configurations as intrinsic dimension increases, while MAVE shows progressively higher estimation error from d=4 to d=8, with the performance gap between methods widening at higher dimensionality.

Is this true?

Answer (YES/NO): NO